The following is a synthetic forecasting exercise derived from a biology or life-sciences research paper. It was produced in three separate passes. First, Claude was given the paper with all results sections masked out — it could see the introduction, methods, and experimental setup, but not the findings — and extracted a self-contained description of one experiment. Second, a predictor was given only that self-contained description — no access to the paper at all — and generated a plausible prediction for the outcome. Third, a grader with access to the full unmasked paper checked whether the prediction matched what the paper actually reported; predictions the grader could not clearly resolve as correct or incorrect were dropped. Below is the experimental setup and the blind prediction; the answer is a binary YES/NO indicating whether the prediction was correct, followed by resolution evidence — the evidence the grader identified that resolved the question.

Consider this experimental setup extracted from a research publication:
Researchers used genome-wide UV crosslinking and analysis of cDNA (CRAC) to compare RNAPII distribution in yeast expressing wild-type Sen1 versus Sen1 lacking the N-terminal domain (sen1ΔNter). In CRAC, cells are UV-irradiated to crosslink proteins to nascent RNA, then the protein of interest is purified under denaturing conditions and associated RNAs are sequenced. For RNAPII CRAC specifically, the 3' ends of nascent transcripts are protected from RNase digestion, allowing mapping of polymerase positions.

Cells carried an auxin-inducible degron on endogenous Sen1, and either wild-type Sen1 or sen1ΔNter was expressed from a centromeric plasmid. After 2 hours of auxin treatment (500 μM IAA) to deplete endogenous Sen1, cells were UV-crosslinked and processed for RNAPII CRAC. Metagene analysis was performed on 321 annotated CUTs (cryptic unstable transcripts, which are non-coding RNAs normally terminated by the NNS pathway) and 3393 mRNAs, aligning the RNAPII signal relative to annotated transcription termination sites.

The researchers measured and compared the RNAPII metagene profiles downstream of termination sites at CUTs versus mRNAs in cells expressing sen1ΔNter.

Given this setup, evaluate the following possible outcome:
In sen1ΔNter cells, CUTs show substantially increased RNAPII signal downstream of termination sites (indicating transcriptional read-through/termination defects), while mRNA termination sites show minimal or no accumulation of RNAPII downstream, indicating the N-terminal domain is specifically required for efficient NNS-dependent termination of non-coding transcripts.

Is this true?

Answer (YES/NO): YES